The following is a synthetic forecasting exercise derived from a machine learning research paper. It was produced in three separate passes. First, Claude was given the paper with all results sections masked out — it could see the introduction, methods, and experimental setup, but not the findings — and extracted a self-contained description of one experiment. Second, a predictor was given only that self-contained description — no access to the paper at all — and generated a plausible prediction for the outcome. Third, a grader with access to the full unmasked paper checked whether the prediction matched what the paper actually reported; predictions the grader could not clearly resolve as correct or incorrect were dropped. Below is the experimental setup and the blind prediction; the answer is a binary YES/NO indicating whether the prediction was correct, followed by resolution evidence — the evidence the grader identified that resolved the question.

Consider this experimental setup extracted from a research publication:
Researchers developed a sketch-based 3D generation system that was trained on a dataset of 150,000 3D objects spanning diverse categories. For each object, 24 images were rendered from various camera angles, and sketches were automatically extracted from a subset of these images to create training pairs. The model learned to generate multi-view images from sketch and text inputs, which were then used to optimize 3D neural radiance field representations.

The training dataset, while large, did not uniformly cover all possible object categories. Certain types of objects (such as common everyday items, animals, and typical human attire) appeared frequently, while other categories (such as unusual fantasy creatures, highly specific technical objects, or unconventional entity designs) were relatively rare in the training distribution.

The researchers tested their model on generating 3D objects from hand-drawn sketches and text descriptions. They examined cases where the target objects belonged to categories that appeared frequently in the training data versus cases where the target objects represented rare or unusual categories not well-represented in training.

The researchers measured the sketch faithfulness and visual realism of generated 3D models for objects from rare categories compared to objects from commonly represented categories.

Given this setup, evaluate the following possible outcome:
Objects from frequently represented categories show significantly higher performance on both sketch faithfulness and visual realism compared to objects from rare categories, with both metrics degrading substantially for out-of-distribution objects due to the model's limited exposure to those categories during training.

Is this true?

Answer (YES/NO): YES